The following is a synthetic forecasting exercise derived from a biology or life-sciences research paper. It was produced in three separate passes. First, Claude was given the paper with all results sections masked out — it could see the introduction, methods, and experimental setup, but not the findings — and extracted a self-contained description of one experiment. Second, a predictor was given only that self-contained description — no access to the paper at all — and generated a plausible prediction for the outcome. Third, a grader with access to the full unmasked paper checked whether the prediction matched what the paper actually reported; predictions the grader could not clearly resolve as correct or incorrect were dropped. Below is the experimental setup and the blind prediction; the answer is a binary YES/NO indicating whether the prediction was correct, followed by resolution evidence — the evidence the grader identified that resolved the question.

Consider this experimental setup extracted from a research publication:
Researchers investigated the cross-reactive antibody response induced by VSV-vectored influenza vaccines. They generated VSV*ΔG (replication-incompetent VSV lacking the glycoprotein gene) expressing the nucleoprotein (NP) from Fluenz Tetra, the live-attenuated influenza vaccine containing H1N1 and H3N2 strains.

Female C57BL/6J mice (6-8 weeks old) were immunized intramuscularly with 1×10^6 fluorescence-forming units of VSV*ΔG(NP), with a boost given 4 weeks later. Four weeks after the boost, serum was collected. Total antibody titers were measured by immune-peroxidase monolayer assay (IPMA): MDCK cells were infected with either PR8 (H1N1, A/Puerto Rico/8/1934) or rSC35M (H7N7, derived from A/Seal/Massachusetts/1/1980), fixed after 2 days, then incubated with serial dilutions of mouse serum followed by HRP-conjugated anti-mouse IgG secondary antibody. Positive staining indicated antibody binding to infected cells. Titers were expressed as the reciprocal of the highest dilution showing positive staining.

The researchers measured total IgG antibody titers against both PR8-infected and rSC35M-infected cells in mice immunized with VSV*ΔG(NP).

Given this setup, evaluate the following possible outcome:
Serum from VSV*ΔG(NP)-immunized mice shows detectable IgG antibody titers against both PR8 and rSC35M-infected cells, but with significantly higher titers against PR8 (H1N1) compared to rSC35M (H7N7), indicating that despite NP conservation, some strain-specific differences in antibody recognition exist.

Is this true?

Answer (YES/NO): YES